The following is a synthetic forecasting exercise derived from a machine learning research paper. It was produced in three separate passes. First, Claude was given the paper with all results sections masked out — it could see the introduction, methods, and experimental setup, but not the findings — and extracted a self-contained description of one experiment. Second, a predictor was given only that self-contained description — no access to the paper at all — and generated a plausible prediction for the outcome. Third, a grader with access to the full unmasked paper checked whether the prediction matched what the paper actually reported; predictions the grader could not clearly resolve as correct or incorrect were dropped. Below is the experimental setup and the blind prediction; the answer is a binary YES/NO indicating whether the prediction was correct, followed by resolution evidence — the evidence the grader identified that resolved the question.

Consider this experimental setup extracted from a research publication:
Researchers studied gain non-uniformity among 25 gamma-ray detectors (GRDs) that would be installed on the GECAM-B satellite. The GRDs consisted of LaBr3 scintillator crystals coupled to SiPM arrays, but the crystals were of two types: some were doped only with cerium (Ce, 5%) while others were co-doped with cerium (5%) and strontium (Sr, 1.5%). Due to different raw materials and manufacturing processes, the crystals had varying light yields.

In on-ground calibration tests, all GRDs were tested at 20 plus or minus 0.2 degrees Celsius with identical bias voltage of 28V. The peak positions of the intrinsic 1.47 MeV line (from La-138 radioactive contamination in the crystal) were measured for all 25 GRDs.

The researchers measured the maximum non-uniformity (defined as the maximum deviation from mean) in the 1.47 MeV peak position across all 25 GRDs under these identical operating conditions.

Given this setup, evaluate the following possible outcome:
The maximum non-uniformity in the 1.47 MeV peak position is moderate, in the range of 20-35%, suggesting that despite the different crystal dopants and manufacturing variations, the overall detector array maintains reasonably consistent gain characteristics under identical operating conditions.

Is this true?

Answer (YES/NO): NO